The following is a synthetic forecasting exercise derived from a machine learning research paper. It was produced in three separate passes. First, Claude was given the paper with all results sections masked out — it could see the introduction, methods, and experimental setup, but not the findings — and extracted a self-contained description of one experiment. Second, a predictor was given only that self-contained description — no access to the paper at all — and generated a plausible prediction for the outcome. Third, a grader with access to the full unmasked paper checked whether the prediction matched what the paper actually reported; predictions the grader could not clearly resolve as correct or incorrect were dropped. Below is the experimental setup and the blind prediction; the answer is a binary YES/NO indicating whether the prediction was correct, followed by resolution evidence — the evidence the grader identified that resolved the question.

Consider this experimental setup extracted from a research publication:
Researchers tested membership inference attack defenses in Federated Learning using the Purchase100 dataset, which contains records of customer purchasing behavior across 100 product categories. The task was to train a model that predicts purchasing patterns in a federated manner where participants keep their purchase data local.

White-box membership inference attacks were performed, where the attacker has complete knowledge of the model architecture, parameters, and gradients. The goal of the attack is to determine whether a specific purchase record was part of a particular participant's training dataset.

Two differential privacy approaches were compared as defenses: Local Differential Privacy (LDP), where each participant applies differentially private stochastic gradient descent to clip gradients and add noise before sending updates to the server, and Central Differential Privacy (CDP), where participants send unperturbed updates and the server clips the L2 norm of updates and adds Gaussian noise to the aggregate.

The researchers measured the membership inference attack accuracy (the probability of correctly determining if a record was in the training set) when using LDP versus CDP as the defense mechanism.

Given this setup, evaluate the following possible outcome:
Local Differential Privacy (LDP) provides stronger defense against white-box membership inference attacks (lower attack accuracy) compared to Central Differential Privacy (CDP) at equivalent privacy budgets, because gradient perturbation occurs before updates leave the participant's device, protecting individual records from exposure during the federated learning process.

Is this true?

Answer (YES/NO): NO